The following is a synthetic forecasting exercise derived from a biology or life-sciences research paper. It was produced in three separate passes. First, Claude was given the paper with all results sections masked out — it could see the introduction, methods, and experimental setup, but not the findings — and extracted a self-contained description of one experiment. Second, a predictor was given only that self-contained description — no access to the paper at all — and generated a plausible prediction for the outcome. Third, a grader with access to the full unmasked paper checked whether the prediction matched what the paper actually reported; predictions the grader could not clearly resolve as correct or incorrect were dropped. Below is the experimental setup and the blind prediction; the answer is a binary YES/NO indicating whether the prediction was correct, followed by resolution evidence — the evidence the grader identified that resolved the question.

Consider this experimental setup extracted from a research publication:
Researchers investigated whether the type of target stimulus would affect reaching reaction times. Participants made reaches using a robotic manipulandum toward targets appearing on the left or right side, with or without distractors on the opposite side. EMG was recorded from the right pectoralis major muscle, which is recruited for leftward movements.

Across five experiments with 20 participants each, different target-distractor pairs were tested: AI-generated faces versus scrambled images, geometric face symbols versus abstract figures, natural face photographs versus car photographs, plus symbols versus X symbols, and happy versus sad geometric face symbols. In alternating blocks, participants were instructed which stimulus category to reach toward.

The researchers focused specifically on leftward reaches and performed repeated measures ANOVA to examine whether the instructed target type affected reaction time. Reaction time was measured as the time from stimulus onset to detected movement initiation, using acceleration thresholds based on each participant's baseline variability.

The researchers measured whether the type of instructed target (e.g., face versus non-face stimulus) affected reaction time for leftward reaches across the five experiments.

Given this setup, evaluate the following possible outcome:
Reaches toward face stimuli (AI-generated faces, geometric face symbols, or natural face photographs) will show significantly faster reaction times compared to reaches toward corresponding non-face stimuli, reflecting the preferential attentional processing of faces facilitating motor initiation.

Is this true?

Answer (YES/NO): NO